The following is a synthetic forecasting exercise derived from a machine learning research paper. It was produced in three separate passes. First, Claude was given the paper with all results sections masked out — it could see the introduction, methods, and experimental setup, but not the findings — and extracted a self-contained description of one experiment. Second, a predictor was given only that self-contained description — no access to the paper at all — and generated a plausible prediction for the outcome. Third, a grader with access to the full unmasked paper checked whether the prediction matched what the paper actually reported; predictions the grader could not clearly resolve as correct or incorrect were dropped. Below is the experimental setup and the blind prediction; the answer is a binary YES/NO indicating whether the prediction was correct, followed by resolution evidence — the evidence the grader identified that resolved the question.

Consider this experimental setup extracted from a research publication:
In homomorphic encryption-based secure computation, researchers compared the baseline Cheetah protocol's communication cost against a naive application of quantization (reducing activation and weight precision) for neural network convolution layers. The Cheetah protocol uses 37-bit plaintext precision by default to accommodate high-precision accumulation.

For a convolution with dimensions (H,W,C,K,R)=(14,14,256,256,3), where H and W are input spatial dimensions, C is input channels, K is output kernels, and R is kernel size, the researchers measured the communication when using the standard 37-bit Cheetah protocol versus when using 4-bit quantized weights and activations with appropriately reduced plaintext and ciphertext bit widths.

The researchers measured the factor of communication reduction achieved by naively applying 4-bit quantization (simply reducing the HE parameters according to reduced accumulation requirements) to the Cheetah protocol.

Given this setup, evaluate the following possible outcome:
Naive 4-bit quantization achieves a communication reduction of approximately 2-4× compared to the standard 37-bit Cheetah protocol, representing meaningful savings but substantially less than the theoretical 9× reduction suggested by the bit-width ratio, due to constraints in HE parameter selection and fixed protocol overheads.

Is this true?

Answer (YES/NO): YES